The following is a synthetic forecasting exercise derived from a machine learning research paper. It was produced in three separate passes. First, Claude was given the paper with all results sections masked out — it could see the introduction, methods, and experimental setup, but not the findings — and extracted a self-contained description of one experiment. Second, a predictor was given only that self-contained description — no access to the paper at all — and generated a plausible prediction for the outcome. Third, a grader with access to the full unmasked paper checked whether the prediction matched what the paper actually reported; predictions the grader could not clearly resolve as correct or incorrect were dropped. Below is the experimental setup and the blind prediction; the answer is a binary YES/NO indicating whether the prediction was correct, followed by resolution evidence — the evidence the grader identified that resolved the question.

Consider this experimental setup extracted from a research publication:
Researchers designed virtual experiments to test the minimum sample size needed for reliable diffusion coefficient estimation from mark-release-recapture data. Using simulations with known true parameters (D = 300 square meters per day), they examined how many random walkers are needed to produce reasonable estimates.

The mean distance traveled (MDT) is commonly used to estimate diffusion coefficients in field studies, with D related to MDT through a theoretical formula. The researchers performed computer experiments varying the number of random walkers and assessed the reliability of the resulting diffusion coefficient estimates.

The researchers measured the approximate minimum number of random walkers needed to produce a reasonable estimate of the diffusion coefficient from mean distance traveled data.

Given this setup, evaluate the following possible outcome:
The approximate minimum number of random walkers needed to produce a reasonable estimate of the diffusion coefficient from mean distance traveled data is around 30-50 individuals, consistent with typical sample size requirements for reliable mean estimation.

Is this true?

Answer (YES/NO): NO